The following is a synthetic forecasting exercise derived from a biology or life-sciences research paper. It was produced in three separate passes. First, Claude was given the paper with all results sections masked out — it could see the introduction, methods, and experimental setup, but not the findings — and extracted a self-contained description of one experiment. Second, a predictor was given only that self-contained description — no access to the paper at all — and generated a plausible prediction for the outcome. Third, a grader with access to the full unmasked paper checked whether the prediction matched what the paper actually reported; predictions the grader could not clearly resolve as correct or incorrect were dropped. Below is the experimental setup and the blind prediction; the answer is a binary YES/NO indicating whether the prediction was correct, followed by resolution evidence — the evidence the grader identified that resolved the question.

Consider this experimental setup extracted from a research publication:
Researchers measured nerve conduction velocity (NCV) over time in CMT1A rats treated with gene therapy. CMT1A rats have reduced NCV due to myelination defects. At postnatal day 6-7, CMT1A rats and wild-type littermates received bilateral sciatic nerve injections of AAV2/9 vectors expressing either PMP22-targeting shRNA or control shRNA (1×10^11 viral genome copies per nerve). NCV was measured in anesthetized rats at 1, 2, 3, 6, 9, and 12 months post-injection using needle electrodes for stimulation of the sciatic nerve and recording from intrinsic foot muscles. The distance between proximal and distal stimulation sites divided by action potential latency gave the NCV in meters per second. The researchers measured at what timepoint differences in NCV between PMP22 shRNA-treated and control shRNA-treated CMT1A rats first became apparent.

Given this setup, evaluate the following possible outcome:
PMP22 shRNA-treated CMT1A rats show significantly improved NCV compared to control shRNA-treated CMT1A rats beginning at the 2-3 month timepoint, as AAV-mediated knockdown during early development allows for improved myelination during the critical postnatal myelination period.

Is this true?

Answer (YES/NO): NO